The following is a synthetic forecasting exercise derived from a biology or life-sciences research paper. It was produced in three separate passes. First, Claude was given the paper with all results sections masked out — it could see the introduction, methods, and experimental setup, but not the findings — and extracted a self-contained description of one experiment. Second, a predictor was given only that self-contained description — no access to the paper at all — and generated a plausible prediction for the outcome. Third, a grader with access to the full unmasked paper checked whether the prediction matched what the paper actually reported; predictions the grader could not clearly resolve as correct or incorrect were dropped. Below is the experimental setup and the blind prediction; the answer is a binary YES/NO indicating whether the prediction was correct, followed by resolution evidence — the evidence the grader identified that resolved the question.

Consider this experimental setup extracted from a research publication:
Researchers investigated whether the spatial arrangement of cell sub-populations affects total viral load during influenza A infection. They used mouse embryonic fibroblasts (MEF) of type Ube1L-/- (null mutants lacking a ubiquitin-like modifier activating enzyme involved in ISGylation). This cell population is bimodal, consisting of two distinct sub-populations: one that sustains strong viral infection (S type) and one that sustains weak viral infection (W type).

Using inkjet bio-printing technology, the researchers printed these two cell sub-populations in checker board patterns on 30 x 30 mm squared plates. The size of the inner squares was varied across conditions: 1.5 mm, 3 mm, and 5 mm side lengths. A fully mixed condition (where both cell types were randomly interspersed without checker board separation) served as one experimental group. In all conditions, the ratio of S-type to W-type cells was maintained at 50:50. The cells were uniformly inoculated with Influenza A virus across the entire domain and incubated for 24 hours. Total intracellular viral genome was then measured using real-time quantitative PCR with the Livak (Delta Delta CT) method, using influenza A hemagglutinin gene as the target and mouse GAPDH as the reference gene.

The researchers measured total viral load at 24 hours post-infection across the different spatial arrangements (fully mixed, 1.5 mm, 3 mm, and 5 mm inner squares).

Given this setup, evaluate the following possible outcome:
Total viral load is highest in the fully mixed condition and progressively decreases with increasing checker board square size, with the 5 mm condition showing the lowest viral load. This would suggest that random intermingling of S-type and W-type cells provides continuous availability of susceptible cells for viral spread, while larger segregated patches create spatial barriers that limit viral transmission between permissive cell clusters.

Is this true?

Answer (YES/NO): NO